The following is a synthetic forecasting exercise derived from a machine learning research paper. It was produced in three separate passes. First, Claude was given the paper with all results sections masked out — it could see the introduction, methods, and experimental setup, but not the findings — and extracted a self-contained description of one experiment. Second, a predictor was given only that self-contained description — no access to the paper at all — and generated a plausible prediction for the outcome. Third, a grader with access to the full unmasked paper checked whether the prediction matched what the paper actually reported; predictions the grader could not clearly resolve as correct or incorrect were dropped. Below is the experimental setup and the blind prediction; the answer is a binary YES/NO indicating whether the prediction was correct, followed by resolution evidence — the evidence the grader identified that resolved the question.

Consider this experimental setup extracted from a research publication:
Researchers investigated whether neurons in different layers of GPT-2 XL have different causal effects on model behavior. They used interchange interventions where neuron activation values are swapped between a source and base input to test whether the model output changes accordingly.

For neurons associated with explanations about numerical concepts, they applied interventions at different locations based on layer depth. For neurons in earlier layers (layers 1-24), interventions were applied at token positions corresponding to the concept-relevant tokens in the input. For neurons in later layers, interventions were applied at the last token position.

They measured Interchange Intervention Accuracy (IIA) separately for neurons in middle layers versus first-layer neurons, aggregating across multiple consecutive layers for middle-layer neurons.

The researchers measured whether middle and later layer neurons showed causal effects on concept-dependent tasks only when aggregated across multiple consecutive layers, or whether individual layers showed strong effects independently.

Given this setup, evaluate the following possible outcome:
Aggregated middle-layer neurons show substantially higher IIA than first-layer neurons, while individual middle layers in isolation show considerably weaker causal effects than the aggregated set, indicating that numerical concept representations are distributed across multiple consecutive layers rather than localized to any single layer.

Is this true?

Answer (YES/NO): NO